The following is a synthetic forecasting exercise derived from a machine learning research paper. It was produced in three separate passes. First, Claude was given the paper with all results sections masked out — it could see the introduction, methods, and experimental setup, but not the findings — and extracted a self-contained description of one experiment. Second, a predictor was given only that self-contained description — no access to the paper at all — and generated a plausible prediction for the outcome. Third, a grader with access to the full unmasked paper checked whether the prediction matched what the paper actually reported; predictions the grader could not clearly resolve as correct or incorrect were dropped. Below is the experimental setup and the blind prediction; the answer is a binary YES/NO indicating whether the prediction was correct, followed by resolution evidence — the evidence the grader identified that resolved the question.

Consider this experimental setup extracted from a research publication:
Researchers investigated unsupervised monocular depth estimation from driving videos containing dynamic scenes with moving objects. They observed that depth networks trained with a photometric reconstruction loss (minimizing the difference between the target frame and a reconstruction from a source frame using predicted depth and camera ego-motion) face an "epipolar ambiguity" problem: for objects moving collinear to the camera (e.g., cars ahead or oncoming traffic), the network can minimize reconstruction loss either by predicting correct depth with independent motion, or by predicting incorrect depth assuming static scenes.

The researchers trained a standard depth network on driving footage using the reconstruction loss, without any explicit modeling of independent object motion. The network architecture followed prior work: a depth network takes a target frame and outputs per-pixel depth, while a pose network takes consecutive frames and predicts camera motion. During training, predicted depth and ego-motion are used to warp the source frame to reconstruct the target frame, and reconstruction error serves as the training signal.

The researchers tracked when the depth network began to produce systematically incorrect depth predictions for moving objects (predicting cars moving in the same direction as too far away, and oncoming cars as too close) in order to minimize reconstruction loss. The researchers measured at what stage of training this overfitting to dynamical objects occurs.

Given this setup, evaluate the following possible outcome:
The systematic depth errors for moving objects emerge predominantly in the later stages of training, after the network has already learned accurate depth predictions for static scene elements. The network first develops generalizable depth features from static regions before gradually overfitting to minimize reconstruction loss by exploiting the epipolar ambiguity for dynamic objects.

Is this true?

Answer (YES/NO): YES